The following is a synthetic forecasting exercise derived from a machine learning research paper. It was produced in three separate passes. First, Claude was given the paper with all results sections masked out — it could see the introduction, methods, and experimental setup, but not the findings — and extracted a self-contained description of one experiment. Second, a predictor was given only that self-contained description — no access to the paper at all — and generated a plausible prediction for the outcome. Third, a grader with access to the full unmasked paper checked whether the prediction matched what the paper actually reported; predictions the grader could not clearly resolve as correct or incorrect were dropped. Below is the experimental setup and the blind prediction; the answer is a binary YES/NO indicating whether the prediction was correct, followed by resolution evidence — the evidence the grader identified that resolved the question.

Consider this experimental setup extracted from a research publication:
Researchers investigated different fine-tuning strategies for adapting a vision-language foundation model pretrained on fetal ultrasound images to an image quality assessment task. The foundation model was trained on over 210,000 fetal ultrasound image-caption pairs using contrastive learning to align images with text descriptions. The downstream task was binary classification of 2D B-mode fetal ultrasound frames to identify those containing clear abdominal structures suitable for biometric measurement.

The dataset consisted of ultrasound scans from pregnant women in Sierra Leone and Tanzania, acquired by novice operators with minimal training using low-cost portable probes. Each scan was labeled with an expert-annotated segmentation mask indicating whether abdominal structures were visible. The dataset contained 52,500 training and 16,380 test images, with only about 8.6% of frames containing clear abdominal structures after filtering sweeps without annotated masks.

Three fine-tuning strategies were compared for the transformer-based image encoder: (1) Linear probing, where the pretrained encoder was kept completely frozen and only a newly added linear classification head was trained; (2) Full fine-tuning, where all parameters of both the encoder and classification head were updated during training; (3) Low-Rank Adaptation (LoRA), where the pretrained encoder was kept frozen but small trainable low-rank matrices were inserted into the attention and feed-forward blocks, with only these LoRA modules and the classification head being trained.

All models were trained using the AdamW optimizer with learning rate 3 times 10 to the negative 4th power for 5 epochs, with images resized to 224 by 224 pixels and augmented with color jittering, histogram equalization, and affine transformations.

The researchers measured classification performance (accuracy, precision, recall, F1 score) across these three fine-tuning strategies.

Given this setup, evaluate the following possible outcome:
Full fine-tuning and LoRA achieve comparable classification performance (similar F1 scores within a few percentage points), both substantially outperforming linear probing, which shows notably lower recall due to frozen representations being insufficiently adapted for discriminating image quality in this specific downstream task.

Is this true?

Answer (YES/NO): NO